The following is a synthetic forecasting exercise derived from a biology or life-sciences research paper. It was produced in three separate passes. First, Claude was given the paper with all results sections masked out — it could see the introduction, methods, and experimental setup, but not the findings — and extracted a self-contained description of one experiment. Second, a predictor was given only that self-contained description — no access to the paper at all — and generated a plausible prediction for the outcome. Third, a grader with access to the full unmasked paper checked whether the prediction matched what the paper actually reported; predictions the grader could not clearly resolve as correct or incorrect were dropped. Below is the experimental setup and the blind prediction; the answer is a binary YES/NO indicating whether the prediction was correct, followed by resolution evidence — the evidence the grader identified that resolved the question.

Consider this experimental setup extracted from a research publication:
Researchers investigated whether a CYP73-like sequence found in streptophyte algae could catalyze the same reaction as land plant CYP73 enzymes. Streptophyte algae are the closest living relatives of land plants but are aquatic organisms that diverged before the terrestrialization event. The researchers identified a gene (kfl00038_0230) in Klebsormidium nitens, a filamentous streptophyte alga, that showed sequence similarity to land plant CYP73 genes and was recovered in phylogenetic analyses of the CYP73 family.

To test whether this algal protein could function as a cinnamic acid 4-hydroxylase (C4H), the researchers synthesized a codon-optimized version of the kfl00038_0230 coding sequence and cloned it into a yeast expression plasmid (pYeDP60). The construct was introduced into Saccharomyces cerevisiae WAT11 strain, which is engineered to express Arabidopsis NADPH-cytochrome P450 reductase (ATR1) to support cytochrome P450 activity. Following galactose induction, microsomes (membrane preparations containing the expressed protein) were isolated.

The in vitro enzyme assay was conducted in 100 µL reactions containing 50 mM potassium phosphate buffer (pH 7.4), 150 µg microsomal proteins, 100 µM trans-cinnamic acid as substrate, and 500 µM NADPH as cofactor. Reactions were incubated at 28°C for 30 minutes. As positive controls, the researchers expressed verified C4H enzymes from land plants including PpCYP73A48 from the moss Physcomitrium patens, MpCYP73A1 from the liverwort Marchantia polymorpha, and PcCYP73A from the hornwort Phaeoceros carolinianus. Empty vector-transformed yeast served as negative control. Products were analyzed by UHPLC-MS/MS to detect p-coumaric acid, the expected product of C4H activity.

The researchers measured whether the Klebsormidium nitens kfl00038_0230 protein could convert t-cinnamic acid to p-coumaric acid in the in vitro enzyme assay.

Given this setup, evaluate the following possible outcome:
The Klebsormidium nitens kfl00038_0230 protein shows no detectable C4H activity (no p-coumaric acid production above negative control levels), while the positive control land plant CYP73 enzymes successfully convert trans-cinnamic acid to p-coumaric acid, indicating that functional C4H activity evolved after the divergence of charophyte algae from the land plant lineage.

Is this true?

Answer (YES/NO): YES